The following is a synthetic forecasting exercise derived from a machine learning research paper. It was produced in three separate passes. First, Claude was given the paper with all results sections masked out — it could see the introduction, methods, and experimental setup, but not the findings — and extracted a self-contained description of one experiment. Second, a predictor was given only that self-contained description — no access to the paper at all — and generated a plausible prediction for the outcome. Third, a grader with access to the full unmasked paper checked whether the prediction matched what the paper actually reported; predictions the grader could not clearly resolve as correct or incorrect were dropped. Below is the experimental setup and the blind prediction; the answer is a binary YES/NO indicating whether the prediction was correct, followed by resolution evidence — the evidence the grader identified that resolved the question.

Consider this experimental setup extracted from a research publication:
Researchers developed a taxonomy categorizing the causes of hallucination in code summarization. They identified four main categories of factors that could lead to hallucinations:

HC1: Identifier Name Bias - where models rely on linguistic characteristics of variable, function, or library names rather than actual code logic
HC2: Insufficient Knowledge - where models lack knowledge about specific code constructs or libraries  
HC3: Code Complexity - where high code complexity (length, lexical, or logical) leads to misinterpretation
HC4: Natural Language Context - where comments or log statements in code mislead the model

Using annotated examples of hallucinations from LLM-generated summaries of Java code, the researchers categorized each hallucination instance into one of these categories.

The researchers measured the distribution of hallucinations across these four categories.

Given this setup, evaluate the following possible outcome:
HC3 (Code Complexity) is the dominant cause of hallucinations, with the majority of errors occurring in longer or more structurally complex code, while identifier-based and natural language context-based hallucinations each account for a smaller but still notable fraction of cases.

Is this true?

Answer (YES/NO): YES